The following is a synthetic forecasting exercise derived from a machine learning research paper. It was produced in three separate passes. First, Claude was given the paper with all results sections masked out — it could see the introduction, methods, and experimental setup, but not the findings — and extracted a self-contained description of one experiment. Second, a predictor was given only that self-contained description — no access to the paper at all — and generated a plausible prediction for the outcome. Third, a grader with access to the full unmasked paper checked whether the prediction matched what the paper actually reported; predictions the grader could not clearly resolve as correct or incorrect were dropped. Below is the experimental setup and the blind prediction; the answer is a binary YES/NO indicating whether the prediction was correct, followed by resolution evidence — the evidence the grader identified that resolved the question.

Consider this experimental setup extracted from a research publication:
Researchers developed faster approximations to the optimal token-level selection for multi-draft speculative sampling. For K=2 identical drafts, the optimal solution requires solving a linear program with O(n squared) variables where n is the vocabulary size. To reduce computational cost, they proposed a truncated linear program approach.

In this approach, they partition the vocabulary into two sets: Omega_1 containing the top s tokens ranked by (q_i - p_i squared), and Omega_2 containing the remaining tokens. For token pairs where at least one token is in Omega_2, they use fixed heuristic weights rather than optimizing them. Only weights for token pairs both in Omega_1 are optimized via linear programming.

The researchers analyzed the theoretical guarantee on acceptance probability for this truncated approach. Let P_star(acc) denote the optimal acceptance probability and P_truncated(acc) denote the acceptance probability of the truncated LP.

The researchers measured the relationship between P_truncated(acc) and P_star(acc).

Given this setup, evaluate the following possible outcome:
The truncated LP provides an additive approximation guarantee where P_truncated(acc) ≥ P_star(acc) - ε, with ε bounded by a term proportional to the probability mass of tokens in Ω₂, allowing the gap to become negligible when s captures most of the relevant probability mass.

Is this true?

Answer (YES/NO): YES